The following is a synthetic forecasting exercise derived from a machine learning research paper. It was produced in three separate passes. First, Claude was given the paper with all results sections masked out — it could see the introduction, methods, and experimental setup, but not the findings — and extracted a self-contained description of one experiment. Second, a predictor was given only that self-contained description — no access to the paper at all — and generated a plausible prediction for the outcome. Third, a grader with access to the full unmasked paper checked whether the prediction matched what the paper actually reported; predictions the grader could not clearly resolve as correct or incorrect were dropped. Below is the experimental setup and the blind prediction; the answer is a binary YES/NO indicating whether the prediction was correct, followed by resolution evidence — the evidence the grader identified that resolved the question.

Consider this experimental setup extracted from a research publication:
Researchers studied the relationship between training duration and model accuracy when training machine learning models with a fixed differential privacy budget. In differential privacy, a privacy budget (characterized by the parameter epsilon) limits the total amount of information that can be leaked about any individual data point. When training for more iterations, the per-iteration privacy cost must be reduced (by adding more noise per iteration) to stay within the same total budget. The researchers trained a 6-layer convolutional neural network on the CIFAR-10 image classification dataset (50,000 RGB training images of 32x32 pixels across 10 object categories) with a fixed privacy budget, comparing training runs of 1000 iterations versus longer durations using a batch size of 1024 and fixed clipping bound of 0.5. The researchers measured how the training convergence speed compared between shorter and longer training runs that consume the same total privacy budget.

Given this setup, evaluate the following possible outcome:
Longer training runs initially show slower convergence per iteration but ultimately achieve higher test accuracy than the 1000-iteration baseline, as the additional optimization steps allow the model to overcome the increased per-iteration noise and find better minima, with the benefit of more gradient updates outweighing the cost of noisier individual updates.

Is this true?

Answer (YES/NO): YES